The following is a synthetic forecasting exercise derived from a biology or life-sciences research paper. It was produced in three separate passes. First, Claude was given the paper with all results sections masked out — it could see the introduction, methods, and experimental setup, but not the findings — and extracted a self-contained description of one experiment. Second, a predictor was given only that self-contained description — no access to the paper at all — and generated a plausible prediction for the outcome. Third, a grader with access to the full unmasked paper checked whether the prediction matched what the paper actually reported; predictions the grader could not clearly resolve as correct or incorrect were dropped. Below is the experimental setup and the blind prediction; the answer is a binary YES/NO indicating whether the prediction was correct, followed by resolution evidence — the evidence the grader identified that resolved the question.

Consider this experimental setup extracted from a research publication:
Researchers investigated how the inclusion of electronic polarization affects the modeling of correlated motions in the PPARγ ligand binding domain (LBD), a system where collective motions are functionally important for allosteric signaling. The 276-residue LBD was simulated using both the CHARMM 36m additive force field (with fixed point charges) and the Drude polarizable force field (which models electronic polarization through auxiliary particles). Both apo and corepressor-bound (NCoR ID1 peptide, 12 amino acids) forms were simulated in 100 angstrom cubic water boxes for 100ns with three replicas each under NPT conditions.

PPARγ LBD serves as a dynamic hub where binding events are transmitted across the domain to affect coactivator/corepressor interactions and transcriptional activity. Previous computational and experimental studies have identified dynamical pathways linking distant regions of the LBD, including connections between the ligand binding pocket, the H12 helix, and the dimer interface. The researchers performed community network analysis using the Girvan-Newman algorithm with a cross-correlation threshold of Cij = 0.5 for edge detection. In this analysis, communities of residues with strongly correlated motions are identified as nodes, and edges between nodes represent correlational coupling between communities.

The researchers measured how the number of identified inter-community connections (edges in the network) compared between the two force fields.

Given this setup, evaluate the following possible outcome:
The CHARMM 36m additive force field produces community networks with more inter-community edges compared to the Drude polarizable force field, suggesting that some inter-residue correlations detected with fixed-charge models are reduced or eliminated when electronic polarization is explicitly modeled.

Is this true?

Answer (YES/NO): YES